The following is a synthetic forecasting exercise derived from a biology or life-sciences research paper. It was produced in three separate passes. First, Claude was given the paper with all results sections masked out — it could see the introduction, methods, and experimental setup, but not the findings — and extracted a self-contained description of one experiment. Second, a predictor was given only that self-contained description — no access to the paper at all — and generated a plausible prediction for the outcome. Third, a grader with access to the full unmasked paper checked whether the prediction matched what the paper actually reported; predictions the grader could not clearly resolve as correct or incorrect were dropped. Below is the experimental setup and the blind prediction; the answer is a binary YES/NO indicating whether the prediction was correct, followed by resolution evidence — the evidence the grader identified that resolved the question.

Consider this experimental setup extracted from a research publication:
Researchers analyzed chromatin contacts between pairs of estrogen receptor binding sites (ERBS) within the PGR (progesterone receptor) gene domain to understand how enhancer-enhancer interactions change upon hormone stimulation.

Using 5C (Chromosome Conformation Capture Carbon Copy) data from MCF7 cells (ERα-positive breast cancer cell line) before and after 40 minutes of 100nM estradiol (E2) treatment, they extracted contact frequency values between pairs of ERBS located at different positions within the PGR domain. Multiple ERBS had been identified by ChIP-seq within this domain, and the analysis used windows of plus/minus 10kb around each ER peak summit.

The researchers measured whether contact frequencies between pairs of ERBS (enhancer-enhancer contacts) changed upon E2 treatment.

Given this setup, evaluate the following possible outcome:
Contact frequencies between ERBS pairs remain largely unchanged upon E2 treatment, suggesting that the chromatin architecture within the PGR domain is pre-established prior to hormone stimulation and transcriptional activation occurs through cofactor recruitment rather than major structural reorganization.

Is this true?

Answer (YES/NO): NO